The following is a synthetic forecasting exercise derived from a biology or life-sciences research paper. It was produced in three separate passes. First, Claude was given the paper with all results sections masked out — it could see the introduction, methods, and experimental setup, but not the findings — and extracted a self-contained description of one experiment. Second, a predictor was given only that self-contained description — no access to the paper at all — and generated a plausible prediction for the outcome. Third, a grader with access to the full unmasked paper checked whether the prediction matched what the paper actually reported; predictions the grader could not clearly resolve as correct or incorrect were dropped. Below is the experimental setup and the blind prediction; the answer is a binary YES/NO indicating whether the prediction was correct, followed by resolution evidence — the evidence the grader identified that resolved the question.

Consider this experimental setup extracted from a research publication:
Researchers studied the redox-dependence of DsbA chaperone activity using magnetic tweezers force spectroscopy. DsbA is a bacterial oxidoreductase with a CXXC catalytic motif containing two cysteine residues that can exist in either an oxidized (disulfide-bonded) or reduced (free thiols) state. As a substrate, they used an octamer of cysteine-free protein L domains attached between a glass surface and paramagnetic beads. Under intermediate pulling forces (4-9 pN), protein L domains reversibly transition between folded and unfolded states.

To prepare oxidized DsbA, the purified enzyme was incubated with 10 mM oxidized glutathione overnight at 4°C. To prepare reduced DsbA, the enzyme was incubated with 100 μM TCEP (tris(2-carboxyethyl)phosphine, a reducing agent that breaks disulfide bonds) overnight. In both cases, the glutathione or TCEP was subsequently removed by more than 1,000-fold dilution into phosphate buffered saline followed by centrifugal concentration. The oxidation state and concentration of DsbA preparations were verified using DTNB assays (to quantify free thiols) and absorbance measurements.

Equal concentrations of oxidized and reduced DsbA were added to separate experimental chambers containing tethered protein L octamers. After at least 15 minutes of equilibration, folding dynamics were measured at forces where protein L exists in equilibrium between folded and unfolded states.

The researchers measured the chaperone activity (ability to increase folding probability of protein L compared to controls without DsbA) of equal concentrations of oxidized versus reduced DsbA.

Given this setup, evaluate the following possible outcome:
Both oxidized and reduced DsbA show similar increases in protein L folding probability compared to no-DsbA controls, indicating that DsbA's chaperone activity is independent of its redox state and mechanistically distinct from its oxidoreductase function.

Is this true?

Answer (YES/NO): NO